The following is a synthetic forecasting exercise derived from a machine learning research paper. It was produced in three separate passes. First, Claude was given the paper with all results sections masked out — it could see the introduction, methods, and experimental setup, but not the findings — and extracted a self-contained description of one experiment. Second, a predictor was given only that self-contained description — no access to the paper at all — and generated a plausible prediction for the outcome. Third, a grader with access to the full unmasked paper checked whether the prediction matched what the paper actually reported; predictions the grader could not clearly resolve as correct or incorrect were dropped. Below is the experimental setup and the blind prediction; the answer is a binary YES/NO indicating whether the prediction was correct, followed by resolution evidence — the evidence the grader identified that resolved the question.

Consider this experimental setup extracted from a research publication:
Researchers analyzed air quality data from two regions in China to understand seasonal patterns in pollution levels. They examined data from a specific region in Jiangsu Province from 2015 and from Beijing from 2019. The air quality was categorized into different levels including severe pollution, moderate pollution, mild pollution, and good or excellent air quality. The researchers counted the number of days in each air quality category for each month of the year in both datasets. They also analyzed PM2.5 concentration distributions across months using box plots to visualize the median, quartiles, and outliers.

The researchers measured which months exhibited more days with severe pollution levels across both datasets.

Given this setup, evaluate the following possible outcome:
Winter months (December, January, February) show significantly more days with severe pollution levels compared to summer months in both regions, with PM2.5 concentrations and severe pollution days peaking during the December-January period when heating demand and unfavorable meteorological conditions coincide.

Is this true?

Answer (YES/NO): YES